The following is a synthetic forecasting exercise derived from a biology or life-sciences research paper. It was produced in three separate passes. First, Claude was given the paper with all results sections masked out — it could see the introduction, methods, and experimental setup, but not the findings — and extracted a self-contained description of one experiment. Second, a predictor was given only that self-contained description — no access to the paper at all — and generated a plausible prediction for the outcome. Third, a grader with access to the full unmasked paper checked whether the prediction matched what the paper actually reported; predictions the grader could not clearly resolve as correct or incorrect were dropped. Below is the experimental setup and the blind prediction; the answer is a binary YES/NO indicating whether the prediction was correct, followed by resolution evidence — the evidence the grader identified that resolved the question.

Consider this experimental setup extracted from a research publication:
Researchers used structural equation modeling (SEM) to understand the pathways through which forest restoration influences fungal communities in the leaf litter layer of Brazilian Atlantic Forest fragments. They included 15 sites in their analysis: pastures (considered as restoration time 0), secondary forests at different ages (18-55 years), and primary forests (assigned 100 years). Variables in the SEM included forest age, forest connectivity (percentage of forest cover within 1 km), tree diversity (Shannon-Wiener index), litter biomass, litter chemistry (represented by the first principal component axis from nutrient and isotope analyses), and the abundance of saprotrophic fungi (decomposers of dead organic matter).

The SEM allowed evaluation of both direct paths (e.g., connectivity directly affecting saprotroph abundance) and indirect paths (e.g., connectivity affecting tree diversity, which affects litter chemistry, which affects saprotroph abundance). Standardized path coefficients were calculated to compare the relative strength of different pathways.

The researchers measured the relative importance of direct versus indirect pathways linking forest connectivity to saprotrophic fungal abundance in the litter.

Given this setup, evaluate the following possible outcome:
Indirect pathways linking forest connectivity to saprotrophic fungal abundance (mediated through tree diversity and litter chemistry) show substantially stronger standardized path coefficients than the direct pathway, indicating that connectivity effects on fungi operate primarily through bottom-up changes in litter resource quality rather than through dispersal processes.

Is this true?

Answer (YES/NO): NO